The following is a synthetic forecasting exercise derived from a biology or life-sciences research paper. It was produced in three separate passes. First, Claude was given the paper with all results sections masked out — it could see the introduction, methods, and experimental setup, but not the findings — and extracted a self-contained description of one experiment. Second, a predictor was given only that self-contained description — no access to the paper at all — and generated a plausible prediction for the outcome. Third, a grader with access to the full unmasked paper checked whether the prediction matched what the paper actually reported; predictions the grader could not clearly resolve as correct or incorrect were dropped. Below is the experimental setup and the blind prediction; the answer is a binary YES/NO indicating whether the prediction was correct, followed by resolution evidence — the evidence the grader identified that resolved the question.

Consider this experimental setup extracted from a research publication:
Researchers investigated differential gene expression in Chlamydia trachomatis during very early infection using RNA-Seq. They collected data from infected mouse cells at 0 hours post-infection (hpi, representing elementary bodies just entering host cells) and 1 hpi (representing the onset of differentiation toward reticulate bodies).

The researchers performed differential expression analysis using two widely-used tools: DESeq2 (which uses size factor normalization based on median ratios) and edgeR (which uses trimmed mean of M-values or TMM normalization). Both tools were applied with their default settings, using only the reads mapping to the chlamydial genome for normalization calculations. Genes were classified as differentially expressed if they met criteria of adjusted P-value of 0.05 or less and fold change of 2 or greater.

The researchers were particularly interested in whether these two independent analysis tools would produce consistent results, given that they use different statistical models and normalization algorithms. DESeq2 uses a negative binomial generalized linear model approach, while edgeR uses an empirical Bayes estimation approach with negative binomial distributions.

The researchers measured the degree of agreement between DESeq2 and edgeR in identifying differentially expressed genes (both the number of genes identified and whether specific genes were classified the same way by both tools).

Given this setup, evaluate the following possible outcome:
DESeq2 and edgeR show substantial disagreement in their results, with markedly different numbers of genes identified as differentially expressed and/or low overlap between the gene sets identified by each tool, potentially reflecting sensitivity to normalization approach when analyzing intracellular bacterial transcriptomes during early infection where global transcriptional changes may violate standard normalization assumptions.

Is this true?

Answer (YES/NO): NO